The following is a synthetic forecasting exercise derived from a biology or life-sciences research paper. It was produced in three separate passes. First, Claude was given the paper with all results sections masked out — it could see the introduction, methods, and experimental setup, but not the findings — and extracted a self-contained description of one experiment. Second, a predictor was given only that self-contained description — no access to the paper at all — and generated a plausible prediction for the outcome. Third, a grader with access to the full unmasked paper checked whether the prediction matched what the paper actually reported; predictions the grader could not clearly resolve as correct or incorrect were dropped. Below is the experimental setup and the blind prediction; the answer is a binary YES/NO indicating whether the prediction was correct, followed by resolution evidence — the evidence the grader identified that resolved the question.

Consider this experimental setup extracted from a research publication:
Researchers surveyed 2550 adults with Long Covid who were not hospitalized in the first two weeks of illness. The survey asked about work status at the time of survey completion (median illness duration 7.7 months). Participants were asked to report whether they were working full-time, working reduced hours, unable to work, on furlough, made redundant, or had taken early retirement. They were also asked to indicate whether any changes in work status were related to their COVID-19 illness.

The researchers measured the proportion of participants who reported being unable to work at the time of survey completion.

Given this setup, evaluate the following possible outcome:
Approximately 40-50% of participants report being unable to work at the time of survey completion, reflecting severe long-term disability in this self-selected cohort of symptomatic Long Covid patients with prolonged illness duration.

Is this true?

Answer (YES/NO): NO